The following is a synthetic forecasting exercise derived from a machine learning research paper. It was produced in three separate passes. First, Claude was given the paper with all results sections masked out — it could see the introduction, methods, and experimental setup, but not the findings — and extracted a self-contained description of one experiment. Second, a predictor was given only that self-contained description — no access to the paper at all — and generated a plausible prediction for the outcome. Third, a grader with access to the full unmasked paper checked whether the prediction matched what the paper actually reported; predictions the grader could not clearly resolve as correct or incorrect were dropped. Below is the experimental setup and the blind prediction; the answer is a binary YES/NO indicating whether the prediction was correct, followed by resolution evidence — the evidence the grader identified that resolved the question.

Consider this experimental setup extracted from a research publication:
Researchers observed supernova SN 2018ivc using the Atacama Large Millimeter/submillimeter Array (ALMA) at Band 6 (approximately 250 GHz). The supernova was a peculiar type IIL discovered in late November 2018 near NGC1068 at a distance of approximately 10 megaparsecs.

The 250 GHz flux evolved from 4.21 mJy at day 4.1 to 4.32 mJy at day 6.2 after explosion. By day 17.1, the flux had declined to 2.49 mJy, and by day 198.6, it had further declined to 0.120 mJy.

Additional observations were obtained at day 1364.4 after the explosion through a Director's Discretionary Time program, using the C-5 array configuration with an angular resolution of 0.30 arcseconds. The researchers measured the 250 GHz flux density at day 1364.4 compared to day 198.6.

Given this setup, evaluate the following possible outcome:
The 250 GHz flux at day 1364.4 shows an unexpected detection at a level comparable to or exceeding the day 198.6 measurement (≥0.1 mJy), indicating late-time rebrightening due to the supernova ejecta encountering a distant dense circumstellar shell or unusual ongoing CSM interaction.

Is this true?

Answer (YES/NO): YES